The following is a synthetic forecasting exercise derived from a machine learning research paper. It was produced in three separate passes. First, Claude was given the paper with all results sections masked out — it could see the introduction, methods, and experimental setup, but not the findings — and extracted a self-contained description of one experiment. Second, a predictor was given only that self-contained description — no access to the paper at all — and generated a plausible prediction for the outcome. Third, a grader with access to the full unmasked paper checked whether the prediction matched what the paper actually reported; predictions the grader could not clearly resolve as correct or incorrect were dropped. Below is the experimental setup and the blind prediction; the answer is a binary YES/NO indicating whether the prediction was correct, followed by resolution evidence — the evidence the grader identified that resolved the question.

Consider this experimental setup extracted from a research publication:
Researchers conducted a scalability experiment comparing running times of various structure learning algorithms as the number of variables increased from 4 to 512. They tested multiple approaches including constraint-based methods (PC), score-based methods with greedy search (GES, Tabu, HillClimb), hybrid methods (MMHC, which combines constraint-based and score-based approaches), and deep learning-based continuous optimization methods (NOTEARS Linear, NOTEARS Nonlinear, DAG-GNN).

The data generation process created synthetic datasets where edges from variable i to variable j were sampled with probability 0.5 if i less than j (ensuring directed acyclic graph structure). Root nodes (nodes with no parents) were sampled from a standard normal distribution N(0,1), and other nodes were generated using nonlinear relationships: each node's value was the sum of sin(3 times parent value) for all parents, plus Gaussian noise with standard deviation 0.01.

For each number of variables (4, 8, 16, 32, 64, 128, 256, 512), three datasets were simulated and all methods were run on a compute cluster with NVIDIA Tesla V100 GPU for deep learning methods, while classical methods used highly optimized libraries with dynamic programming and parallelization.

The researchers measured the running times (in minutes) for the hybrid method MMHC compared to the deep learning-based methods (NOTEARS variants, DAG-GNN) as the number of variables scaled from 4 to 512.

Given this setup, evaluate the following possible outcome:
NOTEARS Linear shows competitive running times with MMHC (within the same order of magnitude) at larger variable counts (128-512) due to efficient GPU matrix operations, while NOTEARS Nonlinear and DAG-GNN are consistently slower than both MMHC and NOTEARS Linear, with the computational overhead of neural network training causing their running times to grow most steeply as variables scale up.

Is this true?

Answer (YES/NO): NO